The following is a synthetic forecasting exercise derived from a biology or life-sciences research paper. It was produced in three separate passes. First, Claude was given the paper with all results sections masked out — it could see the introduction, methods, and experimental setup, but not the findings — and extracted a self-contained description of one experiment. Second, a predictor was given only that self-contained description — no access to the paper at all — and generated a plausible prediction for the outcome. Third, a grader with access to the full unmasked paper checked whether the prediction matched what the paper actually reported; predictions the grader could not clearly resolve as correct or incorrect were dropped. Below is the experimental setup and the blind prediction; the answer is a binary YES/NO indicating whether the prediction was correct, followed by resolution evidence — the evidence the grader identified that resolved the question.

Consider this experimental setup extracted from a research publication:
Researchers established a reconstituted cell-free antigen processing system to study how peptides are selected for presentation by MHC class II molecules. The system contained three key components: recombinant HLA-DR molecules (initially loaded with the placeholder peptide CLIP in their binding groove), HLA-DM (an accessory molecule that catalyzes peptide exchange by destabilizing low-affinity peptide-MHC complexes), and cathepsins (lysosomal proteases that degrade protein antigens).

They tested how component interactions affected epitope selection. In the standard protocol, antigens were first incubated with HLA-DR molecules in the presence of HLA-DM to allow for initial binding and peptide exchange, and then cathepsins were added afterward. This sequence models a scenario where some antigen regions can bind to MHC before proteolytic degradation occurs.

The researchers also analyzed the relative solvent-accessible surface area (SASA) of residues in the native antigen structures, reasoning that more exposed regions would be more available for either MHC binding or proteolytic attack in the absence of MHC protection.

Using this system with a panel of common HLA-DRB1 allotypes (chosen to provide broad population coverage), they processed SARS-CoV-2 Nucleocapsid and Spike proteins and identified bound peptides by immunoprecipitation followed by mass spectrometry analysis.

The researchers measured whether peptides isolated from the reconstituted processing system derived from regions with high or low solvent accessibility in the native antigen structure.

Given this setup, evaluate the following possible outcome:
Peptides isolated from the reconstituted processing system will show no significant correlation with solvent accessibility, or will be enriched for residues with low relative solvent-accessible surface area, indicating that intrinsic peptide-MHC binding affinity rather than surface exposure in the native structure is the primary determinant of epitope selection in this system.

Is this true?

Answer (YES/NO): YES